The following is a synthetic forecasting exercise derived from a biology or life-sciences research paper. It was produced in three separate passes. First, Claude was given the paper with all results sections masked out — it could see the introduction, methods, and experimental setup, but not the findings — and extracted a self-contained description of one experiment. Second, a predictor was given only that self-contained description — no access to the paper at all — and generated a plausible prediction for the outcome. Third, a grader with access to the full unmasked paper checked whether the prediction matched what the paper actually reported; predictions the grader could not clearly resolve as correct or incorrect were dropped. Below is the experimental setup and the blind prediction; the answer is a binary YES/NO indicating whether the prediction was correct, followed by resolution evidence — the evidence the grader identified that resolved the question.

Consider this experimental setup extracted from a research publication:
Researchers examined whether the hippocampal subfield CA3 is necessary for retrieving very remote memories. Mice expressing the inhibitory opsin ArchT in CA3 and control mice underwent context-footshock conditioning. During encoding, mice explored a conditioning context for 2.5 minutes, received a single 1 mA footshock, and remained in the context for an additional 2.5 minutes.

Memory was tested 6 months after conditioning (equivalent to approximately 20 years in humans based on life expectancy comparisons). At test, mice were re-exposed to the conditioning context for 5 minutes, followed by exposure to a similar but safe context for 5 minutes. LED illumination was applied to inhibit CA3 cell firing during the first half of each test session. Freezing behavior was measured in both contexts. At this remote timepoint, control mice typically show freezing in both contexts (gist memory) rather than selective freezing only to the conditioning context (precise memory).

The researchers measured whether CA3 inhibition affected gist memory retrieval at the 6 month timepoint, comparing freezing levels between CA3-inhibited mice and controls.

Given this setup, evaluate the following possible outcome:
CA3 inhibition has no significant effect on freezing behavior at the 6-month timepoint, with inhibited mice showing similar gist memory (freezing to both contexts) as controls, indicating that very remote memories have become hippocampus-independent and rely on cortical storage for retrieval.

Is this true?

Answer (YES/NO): NO